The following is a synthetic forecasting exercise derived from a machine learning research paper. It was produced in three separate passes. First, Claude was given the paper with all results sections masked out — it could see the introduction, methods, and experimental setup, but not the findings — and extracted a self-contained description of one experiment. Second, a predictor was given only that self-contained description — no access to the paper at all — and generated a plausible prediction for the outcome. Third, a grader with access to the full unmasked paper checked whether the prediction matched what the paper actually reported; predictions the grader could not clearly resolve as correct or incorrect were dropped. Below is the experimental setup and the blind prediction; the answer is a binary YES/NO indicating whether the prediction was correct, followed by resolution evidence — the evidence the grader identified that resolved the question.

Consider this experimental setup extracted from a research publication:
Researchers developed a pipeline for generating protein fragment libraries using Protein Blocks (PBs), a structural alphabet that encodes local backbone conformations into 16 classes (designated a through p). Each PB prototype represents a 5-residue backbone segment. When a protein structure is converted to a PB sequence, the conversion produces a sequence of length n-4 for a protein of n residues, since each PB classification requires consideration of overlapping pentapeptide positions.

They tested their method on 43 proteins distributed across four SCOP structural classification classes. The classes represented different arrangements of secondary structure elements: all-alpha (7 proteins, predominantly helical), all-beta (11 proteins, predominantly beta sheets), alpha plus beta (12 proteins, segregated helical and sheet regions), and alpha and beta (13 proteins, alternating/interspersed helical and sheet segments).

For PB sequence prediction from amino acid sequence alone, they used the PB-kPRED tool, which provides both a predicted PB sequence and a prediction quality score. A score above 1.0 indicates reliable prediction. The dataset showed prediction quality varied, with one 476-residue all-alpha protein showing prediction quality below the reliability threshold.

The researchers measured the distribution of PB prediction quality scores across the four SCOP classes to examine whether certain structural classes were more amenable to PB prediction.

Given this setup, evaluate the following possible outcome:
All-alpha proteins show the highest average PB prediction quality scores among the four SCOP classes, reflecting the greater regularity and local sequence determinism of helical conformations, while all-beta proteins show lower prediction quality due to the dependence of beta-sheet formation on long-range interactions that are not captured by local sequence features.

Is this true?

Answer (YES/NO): NO